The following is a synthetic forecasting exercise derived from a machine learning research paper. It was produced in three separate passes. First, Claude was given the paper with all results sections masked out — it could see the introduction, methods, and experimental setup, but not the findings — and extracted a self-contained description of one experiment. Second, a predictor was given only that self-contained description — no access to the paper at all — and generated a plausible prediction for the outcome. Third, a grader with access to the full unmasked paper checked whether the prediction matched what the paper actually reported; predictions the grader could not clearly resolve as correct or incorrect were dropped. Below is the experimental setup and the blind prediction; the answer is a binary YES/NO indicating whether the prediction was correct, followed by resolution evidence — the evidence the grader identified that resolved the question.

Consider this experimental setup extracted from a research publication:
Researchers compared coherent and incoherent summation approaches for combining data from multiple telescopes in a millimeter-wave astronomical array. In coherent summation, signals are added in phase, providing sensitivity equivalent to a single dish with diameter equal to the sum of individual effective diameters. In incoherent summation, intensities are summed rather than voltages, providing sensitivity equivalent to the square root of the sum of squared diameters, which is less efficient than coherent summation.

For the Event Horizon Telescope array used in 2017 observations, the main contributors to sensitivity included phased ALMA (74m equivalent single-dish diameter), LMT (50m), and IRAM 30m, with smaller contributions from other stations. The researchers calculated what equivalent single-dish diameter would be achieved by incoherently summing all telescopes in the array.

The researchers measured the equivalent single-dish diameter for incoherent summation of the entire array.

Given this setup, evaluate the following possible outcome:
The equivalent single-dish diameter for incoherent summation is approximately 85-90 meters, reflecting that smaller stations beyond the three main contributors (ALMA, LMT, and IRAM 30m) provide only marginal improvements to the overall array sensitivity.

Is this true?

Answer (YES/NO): NO